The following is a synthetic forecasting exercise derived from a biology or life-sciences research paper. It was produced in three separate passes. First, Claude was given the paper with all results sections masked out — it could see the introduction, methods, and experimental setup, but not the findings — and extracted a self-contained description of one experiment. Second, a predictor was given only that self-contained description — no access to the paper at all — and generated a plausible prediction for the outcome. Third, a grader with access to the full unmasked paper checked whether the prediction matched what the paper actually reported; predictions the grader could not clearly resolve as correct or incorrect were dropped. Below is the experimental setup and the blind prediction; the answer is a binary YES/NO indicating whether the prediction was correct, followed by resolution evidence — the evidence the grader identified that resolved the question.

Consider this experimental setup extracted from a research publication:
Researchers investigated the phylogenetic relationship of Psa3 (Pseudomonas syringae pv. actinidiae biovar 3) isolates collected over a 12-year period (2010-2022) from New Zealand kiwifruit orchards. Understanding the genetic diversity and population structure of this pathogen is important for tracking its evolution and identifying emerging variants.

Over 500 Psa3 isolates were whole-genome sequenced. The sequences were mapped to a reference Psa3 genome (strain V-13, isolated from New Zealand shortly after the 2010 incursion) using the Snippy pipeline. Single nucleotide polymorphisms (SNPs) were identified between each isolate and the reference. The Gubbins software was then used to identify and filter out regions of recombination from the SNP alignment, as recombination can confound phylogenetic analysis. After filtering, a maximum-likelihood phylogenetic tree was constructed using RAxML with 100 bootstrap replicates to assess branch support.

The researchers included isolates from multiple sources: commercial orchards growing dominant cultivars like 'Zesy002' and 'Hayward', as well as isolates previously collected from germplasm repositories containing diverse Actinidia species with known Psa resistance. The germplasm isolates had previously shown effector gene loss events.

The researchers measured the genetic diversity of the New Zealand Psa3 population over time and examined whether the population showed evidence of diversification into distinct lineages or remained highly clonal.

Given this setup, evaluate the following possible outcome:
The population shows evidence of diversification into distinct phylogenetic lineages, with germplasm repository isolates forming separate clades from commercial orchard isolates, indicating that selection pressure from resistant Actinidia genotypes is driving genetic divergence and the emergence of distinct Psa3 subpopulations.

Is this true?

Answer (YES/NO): NO